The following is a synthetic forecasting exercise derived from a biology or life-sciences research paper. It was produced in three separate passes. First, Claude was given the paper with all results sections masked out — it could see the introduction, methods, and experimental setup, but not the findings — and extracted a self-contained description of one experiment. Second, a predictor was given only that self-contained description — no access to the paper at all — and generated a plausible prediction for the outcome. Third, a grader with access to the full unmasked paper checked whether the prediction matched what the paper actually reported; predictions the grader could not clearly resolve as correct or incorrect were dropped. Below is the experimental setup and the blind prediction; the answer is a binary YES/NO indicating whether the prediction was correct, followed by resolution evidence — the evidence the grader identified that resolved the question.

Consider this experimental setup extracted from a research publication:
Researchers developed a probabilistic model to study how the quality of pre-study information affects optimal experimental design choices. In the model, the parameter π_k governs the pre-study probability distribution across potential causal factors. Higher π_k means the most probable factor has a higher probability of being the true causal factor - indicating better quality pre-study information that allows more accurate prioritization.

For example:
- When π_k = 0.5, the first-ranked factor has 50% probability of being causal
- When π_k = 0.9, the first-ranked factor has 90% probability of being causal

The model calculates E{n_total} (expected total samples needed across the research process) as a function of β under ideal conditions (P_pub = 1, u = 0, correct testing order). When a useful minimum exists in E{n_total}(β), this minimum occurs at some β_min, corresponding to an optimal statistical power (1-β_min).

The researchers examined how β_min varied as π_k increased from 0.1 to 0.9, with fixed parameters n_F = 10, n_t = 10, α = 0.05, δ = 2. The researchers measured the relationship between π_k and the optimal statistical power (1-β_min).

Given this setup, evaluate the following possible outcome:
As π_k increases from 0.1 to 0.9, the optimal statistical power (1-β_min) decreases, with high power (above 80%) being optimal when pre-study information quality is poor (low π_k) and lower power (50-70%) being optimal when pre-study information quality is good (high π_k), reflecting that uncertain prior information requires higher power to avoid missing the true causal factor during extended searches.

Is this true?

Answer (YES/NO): NO